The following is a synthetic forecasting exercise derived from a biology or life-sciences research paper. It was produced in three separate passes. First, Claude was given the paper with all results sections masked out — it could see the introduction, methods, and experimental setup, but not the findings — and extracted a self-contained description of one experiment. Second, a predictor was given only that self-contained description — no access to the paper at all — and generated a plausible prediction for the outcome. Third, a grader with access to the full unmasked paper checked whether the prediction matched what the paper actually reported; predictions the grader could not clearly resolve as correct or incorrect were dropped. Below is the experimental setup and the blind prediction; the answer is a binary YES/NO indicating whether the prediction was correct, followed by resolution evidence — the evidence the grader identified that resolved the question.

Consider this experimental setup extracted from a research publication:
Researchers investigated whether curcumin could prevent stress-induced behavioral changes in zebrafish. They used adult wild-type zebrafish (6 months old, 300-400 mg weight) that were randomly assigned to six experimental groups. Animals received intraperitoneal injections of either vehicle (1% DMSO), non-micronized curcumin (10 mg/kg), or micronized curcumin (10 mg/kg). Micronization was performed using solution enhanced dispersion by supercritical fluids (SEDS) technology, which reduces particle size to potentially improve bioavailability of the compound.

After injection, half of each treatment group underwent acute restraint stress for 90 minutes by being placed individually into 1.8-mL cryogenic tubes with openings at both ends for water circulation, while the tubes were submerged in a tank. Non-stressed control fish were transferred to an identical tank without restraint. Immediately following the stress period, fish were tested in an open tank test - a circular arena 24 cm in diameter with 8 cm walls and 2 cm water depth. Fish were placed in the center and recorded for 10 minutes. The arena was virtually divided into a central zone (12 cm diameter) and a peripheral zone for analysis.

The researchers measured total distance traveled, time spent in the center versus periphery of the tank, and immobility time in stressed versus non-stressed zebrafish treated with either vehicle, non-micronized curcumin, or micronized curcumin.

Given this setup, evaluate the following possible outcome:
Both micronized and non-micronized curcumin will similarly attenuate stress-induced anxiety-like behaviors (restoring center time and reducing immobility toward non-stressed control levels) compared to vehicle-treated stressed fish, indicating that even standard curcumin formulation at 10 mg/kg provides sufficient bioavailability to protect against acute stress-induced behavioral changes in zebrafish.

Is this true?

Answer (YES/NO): NO